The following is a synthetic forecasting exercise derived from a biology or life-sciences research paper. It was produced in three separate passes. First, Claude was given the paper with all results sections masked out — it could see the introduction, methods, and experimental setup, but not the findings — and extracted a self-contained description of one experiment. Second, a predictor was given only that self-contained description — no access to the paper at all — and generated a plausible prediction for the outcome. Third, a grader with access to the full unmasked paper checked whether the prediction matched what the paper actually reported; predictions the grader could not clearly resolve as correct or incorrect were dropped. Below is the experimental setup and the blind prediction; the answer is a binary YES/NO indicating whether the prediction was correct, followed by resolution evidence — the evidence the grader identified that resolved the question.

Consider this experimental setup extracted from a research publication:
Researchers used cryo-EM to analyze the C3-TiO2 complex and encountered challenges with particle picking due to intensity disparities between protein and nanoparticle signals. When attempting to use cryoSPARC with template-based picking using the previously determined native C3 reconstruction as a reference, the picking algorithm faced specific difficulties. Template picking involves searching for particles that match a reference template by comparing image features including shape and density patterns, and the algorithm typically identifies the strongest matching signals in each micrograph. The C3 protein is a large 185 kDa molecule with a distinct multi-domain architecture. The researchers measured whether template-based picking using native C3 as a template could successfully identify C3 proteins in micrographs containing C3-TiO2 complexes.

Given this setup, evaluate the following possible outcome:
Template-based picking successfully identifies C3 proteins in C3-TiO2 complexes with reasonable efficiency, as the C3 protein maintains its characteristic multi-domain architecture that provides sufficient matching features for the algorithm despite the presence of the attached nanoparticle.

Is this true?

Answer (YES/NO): NO